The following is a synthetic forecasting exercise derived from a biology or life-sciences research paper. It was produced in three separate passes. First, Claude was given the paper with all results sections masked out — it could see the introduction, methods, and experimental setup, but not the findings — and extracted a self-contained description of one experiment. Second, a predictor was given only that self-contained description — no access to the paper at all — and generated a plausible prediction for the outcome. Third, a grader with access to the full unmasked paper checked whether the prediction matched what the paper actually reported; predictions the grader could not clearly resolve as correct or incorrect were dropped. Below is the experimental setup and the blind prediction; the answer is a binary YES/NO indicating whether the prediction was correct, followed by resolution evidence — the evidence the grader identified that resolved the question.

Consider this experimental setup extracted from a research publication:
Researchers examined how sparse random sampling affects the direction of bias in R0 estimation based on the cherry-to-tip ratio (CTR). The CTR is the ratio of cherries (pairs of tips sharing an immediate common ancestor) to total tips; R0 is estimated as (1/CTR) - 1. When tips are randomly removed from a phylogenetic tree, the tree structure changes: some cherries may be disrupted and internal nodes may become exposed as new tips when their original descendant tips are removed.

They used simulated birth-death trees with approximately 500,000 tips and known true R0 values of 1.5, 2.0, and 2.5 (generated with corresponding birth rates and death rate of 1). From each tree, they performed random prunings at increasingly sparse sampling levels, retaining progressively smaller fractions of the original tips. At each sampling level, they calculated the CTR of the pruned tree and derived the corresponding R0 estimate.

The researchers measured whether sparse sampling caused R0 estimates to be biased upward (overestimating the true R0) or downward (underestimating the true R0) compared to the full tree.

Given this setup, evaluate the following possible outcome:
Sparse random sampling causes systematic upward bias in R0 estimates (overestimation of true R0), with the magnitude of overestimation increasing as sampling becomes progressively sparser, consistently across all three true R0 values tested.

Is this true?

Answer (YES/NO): YES